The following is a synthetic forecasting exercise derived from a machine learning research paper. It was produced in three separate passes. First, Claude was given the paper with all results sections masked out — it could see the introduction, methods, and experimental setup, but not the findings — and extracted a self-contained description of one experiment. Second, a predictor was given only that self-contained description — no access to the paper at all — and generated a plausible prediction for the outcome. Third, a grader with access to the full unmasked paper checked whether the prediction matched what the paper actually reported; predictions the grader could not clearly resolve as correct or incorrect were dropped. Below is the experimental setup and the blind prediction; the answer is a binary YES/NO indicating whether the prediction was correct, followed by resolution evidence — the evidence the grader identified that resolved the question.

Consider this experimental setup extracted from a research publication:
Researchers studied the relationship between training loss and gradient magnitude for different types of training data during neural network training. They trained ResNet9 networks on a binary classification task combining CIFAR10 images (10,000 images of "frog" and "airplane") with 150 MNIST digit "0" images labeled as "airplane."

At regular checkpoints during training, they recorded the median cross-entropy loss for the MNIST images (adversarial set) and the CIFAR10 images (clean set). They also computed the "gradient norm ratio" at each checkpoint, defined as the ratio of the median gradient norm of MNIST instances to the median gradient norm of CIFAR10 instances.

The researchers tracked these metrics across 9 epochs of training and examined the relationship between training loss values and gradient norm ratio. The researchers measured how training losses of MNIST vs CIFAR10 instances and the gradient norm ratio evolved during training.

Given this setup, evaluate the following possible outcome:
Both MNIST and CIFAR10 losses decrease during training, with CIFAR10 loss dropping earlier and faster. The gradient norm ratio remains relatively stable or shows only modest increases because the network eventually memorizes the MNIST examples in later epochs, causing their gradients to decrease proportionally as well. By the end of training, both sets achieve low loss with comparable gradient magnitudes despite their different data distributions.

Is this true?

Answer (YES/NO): NO